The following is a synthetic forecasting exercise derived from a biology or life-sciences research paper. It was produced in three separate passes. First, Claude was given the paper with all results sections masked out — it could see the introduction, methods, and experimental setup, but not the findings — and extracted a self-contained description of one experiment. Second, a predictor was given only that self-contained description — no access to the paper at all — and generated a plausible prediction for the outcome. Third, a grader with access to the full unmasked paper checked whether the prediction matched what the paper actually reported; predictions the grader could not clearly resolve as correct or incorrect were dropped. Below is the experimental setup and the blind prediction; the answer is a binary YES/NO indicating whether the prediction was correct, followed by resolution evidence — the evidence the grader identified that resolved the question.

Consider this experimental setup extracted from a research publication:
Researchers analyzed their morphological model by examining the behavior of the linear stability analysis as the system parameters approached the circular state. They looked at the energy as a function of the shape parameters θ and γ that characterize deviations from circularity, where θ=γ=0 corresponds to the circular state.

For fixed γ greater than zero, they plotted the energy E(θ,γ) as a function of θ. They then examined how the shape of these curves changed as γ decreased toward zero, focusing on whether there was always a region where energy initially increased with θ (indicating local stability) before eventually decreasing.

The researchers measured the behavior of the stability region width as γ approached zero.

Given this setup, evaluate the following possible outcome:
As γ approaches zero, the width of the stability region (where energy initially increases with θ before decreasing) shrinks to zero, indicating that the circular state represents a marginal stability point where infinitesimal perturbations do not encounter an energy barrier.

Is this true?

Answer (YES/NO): YES